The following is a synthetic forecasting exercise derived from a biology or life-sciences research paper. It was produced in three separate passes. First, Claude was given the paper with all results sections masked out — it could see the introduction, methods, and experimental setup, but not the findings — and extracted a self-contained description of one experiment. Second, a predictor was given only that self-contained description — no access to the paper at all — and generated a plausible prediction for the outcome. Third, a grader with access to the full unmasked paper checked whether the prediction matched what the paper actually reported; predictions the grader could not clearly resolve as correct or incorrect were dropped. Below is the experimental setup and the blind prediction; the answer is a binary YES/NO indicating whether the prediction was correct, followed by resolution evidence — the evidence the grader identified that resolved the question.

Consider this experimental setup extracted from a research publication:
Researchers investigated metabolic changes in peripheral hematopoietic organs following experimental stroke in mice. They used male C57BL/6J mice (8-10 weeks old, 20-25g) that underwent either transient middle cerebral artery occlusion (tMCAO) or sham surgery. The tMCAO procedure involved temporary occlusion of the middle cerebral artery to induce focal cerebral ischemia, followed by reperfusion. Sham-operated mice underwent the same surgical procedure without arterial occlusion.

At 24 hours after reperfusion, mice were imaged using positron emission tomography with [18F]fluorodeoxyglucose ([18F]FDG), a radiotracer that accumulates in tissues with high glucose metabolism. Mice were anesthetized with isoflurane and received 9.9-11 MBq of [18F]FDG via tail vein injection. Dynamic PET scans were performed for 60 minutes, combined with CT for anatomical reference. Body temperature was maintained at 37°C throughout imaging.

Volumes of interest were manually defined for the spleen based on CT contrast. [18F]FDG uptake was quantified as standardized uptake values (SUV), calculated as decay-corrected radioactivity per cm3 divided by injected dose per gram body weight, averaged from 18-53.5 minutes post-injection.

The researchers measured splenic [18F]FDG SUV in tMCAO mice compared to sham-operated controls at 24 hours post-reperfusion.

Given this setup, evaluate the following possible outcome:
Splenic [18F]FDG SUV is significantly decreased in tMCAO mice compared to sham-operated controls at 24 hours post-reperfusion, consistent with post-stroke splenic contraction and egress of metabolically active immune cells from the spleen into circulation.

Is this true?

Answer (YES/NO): NO